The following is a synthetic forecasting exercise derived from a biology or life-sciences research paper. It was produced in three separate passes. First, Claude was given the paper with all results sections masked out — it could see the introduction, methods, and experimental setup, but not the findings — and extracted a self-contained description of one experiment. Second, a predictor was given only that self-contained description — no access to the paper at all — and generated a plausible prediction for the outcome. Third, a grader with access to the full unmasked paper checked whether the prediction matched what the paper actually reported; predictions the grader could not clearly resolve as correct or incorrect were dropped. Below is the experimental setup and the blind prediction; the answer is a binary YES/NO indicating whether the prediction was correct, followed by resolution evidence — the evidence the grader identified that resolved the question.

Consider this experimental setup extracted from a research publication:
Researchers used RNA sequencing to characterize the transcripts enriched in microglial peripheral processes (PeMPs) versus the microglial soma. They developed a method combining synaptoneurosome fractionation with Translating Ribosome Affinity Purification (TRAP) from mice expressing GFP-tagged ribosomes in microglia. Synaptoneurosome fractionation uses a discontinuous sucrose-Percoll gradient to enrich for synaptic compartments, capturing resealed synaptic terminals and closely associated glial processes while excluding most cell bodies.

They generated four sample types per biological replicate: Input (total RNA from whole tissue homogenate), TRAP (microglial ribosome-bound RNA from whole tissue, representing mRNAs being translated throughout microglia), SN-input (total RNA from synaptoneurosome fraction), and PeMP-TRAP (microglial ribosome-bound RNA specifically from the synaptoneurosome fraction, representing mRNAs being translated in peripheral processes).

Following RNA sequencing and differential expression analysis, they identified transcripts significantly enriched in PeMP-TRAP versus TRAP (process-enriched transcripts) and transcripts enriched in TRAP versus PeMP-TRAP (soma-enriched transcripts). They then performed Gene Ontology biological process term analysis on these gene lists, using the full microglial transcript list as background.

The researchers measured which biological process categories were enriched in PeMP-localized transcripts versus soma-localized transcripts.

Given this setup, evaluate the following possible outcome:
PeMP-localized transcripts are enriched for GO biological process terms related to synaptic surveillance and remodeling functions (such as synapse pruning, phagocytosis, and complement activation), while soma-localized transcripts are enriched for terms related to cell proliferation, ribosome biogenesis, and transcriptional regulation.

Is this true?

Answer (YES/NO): NO